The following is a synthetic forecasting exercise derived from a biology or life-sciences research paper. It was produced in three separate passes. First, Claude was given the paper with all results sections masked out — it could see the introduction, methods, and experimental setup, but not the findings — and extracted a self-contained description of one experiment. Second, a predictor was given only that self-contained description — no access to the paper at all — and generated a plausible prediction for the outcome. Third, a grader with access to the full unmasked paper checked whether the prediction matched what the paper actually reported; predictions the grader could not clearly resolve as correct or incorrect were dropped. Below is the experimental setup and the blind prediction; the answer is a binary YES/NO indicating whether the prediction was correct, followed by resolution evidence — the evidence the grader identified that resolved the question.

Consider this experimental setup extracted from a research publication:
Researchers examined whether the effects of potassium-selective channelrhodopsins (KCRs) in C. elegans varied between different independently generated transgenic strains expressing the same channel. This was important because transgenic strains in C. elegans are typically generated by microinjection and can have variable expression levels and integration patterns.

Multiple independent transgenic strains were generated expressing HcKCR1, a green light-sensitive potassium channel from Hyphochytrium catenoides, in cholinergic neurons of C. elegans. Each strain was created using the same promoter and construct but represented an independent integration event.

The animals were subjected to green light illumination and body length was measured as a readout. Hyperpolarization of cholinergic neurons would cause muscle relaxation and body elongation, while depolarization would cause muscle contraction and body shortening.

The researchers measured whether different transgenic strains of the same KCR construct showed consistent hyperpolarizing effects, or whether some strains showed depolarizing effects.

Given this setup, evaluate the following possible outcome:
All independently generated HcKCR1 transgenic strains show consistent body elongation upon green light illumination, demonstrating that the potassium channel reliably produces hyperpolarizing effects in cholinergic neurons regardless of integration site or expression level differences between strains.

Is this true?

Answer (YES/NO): NO